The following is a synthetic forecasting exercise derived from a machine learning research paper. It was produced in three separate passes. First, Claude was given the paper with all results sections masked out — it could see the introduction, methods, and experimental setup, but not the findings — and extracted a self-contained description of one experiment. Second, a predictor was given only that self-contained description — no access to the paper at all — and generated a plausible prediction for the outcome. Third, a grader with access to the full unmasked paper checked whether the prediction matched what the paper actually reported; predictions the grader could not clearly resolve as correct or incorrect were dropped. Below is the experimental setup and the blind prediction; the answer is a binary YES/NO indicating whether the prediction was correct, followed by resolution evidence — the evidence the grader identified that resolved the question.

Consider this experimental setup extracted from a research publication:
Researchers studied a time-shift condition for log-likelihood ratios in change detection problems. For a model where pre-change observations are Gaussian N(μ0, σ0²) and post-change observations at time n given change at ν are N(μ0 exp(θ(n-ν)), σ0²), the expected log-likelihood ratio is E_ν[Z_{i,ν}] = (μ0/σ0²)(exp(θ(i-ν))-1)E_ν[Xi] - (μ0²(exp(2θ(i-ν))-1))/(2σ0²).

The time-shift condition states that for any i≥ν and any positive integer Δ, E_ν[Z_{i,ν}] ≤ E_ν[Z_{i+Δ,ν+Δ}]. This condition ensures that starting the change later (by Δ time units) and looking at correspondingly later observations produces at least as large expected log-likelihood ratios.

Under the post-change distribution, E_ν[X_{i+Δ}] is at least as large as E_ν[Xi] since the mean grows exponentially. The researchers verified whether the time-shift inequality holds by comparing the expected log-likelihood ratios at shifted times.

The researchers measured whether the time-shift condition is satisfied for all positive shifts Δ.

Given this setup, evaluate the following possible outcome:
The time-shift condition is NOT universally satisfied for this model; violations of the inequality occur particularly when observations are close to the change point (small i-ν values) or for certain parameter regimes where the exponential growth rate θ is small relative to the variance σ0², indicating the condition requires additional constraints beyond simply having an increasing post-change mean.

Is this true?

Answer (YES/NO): NO